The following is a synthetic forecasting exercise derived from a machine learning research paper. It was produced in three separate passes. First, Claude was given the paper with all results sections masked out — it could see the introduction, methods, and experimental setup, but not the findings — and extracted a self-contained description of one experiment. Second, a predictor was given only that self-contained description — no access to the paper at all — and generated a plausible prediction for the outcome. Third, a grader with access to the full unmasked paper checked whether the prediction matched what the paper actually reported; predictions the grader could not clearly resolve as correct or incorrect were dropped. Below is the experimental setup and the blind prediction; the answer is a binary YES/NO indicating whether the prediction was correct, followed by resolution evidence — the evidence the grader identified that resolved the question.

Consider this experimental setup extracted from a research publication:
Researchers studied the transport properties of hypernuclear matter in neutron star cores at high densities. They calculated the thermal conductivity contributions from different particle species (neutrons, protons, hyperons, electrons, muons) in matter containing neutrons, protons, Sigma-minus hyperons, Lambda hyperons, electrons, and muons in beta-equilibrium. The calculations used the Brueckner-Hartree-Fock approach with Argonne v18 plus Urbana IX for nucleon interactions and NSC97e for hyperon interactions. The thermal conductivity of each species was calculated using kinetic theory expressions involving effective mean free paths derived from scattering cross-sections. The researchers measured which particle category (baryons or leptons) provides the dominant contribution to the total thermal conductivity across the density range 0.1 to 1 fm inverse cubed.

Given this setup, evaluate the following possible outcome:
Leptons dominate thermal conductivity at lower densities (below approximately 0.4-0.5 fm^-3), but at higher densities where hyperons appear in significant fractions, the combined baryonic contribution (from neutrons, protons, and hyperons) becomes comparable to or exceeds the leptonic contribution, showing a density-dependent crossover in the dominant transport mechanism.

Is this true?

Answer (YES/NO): NO